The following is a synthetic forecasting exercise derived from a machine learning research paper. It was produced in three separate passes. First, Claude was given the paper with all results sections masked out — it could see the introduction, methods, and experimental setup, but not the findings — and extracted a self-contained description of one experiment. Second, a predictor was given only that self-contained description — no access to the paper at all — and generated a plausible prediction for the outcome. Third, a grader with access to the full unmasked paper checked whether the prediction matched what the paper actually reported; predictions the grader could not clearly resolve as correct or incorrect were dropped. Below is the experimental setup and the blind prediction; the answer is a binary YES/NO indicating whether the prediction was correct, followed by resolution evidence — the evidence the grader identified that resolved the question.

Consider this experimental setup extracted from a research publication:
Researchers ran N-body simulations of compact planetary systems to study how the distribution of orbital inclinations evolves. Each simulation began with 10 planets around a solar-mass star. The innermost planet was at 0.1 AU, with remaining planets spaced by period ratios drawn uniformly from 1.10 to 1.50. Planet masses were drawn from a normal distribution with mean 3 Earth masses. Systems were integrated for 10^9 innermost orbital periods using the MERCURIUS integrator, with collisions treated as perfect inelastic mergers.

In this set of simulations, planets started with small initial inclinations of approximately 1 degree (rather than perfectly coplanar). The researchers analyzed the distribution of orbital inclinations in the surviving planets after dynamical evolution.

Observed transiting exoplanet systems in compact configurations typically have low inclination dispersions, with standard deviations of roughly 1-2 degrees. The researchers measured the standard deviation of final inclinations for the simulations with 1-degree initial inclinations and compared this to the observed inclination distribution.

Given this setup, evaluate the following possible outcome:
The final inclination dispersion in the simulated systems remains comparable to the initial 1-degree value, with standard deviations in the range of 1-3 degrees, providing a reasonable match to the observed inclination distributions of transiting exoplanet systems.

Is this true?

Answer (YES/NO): NO